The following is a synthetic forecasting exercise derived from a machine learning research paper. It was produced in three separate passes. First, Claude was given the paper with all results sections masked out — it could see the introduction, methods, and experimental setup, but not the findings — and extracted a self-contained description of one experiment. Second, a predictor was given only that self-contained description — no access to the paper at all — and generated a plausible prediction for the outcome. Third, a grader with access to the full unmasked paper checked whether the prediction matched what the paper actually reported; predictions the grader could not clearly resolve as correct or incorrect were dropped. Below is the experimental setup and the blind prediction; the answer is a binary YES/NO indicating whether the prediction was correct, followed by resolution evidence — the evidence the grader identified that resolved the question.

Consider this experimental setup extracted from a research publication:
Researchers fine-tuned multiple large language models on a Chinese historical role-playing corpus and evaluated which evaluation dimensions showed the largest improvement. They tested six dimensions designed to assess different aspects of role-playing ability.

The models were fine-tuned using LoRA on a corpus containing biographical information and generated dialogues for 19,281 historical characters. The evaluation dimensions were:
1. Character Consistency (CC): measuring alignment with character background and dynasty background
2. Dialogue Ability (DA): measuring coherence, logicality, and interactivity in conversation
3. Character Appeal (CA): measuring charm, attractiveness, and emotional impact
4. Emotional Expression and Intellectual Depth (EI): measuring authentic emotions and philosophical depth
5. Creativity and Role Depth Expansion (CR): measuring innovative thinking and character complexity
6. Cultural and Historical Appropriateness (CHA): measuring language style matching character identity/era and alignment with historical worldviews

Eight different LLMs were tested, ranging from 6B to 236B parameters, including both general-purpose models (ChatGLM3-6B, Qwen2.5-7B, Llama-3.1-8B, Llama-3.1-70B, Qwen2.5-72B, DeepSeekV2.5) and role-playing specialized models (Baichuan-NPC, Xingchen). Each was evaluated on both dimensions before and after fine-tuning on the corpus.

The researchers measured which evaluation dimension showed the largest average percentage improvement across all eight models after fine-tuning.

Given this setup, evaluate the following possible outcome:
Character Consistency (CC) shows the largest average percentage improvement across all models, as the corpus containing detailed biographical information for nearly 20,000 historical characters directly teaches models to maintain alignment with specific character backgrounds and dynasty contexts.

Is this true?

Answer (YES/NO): YES